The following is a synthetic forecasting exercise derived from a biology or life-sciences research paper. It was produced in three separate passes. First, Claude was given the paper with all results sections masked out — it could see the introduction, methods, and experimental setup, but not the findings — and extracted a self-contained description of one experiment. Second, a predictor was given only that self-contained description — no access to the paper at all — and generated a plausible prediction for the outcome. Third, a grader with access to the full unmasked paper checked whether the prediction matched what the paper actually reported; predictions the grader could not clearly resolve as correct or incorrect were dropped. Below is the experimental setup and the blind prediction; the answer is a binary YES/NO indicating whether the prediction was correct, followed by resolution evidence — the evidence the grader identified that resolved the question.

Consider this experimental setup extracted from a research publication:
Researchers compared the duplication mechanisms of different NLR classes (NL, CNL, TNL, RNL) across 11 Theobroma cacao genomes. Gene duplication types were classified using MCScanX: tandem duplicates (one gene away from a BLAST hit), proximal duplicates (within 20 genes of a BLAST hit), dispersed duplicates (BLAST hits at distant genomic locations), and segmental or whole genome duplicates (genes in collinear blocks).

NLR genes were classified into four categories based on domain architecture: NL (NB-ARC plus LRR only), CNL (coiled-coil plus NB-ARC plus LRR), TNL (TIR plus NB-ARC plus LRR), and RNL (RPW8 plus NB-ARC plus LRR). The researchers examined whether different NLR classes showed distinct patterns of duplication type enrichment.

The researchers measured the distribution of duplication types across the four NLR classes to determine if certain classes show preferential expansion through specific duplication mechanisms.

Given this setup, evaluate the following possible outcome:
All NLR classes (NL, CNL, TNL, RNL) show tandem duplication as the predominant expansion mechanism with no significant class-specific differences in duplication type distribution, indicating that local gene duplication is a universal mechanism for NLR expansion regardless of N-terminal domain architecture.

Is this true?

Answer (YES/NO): NO